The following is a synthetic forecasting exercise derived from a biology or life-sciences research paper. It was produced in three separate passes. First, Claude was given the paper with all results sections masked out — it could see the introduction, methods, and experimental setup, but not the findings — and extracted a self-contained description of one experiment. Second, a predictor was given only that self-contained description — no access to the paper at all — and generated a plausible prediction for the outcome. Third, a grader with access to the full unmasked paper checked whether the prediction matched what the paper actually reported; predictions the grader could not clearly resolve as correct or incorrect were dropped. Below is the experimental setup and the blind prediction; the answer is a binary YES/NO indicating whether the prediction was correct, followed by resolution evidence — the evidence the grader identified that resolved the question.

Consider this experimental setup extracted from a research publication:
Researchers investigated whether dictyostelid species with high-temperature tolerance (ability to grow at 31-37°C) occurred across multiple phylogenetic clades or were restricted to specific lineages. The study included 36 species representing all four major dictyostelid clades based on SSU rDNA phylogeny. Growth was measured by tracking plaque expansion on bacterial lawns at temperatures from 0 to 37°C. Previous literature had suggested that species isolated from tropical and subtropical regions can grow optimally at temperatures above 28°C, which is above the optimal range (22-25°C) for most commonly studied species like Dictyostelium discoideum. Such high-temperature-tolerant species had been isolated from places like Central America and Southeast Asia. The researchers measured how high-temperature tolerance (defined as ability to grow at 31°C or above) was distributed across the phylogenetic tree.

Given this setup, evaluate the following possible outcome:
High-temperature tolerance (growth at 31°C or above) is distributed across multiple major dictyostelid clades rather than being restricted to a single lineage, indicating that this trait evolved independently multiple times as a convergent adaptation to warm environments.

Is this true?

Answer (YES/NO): YES